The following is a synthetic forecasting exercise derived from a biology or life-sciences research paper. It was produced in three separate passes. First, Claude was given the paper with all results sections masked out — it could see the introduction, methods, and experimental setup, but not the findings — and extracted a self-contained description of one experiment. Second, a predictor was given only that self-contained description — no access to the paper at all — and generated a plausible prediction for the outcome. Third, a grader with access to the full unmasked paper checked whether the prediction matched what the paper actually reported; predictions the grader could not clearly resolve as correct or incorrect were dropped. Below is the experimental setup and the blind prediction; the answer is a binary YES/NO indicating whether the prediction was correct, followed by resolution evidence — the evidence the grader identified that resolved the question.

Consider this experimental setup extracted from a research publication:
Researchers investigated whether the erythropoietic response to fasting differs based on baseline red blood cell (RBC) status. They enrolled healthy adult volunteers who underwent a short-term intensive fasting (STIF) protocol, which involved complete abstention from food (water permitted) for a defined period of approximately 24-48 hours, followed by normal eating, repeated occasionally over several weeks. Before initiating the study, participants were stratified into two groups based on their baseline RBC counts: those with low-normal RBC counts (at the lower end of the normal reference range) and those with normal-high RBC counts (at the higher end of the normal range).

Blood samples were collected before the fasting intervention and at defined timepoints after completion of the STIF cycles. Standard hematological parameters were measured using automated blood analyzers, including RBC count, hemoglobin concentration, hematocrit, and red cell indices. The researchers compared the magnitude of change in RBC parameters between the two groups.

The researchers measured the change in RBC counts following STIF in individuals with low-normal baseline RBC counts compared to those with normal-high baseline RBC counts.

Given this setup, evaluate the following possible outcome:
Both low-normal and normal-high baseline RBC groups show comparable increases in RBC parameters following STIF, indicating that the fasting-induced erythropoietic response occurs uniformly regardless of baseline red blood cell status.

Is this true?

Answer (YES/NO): NO